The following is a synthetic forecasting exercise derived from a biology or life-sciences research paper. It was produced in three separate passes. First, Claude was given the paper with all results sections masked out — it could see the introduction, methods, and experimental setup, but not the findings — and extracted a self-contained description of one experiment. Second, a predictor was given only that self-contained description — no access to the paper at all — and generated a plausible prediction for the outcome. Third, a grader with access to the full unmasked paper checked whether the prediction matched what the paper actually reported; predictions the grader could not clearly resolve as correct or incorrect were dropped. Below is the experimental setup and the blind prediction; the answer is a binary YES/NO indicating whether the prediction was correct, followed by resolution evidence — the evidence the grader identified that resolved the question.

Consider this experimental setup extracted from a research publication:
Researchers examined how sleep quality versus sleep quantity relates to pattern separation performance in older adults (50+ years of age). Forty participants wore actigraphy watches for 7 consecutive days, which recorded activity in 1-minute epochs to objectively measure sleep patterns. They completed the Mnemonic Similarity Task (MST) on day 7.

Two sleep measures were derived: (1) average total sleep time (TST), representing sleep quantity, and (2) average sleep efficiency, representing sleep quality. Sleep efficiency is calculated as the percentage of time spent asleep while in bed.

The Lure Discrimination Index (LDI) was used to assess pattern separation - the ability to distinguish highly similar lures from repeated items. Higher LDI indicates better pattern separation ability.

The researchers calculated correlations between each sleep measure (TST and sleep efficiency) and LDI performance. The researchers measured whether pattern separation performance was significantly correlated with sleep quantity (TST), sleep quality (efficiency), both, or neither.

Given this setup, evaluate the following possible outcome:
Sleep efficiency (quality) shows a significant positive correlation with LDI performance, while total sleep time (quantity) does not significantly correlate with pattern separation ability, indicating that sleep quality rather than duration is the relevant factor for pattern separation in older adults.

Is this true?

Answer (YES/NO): NO